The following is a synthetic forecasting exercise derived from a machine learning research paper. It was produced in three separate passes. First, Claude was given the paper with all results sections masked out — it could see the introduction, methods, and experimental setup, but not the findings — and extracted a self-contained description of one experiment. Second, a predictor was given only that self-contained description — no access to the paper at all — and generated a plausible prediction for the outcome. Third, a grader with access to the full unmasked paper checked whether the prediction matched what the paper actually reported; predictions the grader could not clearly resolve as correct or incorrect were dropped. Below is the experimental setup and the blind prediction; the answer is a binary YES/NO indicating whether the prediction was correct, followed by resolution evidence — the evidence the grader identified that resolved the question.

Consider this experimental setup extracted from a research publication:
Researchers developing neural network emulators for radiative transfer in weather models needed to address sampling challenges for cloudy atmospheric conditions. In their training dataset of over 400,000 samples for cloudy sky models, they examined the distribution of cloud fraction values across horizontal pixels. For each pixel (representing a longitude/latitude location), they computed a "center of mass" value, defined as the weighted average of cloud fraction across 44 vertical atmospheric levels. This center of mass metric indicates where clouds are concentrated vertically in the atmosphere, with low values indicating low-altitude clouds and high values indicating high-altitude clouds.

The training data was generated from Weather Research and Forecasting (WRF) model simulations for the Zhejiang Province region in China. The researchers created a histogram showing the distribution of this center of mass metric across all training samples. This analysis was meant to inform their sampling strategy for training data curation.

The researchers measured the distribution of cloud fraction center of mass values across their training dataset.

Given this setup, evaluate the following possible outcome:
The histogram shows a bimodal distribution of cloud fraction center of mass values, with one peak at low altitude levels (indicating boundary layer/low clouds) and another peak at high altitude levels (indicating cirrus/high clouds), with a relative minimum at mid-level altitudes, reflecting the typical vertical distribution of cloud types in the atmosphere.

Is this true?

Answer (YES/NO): NO